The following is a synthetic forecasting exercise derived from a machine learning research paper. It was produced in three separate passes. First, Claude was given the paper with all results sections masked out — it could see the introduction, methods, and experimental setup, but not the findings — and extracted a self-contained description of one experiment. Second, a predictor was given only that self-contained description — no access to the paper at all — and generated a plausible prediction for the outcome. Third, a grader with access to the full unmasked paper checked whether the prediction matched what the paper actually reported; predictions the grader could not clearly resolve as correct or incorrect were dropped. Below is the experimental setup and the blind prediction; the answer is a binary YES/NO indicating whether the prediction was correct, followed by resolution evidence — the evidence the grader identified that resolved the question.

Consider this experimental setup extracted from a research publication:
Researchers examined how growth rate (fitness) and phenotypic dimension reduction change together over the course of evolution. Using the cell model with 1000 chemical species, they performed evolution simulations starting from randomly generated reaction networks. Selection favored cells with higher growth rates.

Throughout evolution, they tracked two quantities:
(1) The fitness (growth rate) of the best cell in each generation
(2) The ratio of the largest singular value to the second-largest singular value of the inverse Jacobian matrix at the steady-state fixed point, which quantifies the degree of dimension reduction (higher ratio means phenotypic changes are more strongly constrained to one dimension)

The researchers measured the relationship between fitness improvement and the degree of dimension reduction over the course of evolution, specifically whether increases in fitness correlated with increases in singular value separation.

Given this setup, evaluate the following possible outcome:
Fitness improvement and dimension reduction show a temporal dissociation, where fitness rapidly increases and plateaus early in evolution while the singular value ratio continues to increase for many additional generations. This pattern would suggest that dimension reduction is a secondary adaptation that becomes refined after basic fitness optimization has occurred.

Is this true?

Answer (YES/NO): NO